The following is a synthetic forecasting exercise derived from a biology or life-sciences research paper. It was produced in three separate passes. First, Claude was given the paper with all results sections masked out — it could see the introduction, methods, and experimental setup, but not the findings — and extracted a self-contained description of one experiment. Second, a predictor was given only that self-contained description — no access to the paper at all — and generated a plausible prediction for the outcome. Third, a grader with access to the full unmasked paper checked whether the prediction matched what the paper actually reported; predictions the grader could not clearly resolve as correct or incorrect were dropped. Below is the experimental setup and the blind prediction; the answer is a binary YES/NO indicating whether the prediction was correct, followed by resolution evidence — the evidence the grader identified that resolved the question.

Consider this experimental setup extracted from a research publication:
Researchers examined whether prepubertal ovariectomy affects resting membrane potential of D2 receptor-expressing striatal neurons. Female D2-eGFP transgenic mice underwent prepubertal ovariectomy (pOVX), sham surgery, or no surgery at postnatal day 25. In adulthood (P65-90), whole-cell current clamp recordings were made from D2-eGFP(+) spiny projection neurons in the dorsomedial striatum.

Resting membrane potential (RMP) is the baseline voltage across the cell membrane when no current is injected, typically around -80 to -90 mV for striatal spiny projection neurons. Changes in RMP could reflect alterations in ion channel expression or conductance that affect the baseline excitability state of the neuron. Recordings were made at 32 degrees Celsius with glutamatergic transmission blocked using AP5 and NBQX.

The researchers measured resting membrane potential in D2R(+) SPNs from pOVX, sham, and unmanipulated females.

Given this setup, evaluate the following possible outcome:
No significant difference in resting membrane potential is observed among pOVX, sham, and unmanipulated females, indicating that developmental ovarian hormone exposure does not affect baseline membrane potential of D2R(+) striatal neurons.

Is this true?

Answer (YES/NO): YES